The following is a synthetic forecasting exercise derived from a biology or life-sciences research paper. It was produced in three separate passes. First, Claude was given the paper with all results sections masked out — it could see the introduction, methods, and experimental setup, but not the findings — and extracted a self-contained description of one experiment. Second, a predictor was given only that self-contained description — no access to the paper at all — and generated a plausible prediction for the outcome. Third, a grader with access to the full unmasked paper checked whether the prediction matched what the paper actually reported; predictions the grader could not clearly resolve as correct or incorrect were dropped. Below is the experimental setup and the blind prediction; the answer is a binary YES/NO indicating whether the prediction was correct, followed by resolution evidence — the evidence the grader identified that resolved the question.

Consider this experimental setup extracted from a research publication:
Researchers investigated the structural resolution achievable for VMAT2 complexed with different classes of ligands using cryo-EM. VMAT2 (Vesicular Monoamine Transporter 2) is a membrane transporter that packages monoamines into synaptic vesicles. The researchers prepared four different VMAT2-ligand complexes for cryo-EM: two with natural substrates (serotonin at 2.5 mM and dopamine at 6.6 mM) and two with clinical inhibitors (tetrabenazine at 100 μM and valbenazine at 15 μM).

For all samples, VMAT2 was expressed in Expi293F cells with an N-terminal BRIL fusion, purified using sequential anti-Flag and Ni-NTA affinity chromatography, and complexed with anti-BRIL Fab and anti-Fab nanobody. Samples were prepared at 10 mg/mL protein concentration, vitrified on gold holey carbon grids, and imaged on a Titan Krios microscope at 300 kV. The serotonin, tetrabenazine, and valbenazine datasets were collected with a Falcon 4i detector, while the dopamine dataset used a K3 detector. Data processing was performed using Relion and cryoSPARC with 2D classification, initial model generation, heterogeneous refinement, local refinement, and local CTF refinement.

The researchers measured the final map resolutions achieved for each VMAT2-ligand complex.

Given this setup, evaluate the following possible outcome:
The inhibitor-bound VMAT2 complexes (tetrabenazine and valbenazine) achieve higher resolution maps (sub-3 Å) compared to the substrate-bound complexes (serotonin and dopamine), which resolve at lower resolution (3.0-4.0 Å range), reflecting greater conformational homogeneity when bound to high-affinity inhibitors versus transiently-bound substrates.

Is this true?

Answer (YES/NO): NO